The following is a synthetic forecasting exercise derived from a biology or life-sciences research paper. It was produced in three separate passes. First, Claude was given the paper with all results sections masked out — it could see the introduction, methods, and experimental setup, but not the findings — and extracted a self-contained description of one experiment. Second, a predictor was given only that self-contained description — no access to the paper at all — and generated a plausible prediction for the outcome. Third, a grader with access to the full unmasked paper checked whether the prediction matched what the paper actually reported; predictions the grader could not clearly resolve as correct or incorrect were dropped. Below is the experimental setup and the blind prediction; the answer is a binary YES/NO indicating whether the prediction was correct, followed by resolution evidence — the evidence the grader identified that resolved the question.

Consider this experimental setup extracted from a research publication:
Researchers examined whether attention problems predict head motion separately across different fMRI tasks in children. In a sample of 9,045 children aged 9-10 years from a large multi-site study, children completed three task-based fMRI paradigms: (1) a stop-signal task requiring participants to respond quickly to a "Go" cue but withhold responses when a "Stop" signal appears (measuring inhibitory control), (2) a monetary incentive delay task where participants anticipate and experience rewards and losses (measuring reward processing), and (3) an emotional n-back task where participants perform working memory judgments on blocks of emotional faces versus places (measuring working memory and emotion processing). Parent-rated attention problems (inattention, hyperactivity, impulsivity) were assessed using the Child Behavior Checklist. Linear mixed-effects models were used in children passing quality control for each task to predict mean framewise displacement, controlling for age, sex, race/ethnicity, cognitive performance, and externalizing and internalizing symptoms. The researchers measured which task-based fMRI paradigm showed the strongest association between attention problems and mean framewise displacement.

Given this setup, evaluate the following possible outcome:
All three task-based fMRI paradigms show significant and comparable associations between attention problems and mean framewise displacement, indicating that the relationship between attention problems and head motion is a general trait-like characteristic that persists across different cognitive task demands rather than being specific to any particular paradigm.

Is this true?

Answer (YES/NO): NO